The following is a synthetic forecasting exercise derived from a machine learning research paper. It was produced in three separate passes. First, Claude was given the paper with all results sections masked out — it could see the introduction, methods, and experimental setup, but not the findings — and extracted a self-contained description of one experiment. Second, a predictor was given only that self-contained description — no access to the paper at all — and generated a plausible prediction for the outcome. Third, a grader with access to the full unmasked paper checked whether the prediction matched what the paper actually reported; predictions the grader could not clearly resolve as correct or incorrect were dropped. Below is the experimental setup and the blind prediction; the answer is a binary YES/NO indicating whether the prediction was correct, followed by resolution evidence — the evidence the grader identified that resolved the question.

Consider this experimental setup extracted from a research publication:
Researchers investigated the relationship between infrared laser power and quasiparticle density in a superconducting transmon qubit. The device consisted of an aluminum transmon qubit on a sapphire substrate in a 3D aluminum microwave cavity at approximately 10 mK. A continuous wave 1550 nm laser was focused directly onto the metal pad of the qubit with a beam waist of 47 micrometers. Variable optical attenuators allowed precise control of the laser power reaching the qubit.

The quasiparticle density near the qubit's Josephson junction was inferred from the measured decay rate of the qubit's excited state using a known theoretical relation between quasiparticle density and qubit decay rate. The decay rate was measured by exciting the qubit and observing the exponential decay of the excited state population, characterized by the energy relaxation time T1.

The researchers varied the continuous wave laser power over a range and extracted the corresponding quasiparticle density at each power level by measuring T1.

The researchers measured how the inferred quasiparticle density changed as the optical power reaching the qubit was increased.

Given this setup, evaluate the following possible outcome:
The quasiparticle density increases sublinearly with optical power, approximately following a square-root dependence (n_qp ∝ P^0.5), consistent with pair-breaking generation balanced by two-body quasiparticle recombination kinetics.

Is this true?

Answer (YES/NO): NO